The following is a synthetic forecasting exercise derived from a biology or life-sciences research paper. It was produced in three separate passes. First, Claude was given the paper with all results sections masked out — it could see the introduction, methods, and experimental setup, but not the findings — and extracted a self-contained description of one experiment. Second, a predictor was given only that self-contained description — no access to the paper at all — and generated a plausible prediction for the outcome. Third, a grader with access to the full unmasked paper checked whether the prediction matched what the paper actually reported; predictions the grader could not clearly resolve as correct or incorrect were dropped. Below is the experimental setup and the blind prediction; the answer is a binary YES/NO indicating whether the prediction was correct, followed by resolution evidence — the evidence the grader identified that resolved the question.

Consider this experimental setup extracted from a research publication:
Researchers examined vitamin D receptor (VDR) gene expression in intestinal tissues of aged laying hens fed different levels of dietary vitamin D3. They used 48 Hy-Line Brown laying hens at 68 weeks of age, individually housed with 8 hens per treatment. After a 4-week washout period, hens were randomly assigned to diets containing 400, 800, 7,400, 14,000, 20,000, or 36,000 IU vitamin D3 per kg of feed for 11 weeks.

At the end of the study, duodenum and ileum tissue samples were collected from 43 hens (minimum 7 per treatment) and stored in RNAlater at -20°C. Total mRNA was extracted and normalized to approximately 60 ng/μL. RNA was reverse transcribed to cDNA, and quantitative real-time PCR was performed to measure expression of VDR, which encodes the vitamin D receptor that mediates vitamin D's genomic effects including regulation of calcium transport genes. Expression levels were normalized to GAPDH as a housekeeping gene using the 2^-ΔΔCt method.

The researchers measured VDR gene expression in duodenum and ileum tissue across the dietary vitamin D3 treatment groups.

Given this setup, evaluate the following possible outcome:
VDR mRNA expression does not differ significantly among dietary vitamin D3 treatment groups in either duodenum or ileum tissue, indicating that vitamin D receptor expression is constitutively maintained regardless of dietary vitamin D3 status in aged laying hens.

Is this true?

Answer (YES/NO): NO